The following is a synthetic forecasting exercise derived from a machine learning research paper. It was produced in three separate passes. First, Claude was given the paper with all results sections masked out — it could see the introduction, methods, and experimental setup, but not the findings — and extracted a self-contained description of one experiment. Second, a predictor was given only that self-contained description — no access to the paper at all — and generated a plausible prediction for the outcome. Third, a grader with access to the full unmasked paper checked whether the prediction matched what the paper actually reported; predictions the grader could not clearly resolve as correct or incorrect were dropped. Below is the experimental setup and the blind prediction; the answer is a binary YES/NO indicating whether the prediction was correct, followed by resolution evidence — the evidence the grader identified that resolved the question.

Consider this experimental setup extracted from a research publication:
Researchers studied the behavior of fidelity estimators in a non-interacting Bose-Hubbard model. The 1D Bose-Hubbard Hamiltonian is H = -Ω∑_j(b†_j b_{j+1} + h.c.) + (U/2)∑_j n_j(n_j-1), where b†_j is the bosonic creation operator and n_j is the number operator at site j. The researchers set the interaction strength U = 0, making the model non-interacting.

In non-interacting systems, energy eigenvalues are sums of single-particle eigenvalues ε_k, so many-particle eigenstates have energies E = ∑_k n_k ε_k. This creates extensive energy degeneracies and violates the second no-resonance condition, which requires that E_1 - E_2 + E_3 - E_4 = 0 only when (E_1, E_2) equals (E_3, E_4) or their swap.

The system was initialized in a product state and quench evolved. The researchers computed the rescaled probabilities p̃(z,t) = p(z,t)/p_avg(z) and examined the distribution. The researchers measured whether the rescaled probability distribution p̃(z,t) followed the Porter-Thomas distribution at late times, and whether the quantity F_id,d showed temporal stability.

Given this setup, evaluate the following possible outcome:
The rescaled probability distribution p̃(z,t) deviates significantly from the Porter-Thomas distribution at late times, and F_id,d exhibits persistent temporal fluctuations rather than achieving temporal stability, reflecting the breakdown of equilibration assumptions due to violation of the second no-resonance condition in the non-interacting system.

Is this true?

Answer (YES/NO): YES